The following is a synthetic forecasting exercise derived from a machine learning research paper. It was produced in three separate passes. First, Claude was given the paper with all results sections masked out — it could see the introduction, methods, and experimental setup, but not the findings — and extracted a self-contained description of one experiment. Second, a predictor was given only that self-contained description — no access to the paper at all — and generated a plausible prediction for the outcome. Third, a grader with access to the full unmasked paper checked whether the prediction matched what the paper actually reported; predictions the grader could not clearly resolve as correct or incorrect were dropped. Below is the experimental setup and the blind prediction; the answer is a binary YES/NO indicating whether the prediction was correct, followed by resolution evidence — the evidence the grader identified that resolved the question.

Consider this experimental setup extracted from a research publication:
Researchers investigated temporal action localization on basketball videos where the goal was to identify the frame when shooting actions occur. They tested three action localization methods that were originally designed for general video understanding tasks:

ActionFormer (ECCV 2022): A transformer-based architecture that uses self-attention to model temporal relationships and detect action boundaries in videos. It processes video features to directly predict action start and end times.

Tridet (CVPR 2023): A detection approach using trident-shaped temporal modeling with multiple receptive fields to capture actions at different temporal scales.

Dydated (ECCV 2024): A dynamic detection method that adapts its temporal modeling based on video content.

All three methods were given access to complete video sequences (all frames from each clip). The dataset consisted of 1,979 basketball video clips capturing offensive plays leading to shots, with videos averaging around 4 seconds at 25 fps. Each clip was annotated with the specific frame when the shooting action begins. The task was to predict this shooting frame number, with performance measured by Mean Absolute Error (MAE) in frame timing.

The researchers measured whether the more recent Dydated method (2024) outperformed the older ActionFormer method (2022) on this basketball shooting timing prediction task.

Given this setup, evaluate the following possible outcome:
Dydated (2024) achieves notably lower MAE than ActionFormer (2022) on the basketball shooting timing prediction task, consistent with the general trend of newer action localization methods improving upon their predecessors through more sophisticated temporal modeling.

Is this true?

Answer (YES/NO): NO